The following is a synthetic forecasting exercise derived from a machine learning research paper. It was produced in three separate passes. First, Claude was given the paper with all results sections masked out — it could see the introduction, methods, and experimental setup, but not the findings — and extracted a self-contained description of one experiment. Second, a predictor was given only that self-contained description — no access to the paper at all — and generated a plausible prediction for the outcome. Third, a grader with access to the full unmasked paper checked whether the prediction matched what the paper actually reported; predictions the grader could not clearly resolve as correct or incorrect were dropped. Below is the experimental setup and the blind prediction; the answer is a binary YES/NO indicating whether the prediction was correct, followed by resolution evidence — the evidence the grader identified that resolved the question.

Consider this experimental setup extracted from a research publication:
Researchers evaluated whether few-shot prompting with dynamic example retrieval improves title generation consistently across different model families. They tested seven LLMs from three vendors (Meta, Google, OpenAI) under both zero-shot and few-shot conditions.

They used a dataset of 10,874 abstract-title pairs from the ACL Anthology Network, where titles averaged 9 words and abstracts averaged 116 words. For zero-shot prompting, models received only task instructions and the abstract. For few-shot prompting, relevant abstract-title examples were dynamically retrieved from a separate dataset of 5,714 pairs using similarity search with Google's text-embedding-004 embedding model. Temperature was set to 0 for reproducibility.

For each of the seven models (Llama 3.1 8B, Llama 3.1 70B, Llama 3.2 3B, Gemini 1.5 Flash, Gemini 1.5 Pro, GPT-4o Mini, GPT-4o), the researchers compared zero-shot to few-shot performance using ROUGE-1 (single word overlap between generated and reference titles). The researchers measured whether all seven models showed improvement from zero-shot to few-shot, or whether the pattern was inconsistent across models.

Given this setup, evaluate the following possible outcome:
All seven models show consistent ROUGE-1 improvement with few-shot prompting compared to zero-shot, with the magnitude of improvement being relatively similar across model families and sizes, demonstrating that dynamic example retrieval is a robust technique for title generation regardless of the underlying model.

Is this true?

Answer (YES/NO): NO